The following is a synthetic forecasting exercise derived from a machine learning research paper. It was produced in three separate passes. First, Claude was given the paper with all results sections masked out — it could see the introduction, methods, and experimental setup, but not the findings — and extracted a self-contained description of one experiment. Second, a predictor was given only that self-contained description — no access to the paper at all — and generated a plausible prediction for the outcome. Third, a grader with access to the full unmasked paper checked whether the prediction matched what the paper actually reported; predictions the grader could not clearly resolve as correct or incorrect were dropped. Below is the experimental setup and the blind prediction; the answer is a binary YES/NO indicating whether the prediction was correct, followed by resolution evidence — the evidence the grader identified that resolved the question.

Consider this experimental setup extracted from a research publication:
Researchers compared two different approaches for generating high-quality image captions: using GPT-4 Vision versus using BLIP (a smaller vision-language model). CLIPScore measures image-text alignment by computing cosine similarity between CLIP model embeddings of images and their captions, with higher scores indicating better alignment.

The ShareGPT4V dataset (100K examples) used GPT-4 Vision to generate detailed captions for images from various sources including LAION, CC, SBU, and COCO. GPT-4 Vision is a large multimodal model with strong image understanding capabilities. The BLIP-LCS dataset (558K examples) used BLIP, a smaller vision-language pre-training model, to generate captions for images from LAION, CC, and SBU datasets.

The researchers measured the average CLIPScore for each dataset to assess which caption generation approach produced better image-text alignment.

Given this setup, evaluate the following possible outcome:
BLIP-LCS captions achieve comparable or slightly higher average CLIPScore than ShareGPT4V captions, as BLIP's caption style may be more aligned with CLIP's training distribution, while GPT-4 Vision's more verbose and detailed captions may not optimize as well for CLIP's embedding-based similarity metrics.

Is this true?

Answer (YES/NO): YES